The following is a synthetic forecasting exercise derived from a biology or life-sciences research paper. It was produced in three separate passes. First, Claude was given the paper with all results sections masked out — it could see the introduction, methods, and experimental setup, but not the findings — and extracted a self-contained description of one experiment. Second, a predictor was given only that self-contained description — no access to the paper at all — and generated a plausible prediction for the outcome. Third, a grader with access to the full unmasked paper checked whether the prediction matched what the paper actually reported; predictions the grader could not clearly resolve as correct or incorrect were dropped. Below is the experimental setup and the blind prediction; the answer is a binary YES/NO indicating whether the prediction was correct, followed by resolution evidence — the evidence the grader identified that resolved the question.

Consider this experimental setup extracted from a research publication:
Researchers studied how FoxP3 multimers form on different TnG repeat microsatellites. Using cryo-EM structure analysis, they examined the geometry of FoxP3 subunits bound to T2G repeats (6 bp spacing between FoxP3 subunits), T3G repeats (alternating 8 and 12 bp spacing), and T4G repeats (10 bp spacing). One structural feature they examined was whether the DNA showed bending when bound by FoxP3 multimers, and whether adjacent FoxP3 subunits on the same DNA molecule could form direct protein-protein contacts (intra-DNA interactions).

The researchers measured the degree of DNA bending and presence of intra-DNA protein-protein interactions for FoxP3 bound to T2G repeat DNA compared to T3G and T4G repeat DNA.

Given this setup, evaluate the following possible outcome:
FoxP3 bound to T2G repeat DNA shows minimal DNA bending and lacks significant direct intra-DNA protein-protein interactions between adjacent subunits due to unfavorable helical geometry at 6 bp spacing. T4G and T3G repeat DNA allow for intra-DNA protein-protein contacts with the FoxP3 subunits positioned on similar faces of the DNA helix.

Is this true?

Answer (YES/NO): YES